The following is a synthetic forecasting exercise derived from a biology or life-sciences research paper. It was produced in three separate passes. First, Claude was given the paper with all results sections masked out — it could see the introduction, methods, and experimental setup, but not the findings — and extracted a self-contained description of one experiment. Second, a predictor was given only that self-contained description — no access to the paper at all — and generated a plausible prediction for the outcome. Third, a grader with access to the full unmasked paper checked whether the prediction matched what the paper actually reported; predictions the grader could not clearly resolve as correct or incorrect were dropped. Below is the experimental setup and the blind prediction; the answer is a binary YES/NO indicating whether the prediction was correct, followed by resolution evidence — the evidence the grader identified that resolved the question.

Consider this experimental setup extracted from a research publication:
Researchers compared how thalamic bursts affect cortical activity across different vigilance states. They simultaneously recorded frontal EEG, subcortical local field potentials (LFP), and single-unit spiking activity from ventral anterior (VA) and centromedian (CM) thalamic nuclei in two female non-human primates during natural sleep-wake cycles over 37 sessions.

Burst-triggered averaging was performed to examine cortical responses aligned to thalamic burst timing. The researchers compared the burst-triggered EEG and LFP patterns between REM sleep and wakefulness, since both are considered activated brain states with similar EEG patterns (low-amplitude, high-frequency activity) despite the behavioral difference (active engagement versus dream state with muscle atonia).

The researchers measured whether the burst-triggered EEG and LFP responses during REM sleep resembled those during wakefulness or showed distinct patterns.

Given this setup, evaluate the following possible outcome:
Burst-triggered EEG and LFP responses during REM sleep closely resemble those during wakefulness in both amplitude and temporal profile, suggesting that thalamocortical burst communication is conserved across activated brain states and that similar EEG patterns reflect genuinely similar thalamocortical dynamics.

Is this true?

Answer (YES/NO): YES